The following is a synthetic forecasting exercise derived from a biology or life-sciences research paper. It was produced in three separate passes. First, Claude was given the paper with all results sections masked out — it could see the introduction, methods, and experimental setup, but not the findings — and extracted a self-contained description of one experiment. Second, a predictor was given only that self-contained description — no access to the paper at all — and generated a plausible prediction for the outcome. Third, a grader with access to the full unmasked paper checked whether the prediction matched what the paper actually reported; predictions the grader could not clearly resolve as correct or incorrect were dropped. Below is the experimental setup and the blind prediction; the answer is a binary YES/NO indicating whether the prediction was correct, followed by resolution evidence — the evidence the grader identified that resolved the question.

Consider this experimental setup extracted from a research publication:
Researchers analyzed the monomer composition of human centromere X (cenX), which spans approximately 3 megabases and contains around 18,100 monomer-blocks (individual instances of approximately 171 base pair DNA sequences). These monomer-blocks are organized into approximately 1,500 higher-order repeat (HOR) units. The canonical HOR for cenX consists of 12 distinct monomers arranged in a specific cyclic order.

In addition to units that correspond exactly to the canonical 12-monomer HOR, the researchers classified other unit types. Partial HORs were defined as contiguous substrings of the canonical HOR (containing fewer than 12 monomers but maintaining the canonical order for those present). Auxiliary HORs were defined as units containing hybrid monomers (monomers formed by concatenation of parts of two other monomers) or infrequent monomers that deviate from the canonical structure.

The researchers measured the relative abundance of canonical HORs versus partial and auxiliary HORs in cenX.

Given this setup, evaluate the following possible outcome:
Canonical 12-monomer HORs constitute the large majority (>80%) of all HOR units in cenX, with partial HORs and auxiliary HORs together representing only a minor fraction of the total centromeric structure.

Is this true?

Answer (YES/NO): YES